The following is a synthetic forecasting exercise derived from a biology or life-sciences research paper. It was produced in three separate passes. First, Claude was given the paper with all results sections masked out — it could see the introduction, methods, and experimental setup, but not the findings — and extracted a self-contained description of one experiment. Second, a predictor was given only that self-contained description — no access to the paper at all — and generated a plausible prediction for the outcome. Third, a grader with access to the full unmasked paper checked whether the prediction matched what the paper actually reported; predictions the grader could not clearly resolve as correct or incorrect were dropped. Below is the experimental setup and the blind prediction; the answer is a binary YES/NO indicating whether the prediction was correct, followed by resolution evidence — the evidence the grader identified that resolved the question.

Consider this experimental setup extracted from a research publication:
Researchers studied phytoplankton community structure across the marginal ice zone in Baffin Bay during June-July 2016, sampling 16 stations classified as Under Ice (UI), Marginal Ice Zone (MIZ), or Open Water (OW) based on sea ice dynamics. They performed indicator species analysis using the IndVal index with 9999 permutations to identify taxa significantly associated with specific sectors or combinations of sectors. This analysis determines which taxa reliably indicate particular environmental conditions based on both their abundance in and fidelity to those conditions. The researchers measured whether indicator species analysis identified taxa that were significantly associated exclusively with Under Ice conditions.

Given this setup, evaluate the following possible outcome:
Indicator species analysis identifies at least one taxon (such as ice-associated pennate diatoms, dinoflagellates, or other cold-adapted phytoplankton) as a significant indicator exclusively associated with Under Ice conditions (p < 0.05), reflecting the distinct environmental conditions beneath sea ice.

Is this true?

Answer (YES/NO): YES